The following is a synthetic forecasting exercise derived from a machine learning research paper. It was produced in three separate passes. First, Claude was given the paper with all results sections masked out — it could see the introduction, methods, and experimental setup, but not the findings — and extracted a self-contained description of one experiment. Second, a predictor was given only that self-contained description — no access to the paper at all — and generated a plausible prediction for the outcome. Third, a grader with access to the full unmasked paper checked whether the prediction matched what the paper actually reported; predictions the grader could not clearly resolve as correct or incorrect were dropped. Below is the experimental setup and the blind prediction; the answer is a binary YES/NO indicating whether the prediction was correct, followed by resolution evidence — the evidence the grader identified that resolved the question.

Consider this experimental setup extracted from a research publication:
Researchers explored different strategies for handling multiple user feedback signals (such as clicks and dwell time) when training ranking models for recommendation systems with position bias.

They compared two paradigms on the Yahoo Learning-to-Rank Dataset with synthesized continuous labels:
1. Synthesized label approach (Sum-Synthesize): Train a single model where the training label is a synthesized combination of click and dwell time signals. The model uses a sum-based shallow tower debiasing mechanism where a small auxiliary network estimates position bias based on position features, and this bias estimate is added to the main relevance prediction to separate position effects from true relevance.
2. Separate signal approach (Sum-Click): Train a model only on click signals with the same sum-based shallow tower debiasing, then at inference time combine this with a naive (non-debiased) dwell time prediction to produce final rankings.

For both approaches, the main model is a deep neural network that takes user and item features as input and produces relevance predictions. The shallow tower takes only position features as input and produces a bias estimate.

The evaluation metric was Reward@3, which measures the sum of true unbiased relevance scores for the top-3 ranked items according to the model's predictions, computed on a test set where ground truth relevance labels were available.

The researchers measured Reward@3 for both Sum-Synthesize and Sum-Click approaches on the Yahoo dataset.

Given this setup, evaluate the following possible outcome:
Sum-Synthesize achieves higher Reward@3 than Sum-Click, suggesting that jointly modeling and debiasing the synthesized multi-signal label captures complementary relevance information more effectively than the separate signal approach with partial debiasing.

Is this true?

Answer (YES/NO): NO